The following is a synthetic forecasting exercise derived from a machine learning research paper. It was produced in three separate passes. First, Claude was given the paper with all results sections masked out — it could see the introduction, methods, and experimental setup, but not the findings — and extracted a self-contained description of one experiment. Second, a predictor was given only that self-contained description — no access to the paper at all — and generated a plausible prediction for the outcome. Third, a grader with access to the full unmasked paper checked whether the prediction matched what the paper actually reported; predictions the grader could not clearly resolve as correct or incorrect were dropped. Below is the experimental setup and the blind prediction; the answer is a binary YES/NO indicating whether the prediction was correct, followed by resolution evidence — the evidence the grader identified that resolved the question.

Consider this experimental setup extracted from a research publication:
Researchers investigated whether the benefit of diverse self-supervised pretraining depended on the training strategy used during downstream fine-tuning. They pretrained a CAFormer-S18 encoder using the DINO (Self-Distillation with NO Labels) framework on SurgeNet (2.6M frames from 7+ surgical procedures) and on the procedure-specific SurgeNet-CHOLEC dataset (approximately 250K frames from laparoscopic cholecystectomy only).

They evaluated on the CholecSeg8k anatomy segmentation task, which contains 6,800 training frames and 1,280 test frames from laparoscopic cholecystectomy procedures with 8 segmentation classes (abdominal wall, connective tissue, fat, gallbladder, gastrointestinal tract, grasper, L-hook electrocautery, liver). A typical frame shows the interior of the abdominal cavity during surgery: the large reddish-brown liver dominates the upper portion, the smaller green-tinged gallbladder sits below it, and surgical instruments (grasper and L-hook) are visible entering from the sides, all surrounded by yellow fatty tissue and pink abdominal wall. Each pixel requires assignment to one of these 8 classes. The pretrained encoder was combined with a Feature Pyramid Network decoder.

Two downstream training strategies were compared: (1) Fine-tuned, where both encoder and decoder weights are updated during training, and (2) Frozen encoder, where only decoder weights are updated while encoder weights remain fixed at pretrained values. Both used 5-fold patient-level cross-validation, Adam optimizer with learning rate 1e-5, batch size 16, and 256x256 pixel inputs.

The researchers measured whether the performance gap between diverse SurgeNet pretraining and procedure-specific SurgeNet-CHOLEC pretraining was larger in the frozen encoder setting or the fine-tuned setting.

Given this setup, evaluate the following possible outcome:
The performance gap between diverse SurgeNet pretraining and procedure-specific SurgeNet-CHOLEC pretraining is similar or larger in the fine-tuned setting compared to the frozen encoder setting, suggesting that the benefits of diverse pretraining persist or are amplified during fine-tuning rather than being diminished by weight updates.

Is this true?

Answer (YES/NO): YES